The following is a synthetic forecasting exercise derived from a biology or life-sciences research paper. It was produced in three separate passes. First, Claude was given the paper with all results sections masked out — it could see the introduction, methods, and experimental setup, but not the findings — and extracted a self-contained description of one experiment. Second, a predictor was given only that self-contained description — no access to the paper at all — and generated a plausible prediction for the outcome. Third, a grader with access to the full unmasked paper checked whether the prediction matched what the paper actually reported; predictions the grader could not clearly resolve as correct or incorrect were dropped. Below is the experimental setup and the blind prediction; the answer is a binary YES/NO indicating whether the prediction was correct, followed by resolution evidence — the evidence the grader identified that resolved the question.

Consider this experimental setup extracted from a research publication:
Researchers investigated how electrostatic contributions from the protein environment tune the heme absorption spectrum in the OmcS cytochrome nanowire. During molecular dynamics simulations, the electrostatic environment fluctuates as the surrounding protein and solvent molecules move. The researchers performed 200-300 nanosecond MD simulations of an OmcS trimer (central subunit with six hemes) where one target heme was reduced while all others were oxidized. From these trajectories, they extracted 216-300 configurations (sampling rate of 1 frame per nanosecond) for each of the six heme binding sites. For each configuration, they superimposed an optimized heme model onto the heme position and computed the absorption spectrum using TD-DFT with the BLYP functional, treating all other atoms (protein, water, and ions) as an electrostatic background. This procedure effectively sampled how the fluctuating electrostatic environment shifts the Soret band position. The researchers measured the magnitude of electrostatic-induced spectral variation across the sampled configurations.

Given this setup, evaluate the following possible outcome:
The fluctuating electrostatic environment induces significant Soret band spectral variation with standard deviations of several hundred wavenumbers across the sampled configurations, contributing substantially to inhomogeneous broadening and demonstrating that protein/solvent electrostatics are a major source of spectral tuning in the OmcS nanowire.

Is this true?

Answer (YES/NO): NO